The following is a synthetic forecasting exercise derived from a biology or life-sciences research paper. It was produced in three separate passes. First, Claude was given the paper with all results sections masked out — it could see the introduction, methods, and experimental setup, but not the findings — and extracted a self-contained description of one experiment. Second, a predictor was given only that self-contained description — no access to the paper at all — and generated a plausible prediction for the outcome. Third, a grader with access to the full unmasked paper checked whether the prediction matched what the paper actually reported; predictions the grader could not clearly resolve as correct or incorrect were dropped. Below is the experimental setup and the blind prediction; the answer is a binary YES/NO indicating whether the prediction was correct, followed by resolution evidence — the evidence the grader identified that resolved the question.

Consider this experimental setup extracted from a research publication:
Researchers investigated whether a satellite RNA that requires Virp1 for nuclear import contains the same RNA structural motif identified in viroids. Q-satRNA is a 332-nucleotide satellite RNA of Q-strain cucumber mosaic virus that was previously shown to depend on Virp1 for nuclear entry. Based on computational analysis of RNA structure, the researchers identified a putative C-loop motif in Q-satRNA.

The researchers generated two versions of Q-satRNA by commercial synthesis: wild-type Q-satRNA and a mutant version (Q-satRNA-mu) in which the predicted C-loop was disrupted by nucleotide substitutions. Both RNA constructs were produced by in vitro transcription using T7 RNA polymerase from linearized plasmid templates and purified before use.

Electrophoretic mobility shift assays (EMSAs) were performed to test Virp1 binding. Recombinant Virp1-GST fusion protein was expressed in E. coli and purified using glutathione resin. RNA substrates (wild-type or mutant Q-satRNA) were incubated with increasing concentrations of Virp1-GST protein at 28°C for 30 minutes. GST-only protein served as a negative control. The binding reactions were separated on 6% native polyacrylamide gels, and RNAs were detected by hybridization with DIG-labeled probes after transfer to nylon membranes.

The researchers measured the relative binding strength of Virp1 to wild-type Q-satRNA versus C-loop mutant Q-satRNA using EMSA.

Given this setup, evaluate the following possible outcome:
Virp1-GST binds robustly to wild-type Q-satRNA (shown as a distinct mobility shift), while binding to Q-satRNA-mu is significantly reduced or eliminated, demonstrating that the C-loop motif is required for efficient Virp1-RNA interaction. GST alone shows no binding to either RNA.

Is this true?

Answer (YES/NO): YES